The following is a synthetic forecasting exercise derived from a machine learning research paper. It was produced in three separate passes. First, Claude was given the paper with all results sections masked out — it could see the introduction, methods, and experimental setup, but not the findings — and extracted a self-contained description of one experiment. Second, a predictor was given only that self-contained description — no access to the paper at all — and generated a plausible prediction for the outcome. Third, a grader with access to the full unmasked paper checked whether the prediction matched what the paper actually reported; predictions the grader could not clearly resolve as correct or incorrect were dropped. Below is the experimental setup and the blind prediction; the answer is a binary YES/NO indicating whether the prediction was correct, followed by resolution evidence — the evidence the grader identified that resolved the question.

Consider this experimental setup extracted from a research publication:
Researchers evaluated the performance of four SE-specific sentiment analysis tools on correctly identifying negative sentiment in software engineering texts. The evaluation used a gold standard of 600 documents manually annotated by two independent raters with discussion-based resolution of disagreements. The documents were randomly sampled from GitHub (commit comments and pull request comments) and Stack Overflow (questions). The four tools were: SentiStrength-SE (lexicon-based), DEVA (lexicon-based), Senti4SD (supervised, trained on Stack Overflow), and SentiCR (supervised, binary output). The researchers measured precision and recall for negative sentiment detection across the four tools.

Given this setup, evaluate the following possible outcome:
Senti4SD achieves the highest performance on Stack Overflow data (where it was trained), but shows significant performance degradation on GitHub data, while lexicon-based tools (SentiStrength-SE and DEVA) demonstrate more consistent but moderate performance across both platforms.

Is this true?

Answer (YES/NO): NO